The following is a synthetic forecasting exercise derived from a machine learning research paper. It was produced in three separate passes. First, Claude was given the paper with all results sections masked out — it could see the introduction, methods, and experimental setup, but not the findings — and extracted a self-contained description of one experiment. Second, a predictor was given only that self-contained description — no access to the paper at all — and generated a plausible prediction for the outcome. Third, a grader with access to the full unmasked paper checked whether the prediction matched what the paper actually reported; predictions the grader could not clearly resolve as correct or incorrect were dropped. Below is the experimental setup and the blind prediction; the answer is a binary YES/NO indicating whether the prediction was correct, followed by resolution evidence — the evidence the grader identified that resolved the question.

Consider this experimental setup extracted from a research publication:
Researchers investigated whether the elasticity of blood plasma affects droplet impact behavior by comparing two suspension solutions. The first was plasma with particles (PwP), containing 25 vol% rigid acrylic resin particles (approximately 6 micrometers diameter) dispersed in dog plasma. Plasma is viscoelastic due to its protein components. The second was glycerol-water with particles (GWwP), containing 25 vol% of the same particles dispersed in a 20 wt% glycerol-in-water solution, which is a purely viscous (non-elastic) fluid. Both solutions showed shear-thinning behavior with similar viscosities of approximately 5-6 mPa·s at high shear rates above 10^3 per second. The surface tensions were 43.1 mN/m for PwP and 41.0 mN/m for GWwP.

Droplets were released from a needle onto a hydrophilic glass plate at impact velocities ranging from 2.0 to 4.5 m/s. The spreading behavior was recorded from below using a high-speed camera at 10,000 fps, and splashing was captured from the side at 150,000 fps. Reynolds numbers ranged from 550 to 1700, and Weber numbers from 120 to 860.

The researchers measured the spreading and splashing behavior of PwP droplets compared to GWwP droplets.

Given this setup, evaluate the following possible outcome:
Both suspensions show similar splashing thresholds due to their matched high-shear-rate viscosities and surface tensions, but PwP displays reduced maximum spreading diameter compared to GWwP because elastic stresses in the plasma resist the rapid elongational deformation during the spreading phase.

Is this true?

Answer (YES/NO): NO